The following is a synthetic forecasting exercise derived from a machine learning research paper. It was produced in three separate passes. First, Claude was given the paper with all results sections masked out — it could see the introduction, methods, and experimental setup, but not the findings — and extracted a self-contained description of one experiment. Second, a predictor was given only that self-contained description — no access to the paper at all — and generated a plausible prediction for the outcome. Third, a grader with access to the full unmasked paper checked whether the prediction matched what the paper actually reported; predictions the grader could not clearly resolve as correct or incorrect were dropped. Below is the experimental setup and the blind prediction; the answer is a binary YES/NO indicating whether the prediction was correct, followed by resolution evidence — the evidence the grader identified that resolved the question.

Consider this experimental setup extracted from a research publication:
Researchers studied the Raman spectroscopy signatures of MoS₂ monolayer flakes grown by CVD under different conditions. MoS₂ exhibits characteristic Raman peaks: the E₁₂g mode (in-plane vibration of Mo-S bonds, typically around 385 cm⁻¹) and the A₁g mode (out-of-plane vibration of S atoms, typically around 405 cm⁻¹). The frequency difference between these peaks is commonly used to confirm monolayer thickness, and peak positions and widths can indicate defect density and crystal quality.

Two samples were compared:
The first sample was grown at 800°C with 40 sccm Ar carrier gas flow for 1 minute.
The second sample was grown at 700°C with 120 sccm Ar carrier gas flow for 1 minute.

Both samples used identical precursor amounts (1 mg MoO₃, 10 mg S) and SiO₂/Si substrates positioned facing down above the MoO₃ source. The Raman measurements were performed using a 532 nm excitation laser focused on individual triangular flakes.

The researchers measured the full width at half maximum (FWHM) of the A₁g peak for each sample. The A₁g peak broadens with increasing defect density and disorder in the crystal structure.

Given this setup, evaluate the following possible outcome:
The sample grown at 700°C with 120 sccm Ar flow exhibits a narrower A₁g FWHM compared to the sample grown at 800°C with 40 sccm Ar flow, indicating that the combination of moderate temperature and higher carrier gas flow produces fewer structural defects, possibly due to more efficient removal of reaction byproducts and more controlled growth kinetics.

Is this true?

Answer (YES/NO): NO